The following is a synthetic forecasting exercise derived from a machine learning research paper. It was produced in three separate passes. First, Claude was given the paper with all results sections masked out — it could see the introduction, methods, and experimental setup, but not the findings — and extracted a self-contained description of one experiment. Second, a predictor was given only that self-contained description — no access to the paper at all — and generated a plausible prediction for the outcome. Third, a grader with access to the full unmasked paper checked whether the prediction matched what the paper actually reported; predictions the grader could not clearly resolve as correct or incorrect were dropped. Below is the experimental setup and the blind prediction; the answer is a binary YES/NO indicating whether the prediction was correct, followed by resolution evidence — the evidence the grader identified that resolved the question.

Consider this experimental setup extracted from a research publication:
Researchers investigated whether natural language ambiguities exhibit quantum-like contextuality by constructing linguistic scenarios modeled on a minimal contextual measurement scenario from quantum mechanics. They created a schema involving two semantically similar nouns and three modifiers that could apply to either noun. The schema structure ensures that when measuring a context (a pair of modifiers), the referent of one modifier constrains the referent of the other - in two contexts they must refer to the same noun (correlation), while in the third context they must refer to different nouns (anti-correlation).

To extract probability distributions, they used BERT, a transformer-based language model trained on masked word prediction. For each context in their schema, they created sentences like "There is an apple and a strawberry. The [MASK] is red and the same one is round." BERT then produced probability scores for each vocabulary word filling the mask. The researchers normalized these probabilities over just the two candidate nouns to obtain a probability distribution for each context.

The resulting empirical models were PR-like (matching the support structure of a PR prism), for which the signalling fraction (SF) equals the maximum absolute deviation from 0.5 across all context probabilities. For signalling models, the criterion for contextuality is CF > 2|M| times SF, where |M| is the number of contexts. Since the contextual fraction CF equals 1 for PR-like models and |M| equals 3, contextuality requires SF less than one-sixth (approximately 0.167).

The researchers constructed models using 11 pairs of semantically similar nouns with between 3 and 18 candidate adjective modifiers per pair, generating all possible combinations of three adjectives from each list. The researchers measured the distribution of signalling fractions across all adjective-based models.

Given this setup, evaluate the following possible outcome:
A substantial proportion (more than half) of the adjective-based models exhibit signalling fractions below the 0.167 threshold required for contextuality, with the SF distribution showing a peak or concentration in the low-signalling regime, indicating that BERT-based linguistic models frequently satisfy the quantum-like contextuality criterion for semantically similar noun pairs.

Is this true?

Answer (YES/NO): NO